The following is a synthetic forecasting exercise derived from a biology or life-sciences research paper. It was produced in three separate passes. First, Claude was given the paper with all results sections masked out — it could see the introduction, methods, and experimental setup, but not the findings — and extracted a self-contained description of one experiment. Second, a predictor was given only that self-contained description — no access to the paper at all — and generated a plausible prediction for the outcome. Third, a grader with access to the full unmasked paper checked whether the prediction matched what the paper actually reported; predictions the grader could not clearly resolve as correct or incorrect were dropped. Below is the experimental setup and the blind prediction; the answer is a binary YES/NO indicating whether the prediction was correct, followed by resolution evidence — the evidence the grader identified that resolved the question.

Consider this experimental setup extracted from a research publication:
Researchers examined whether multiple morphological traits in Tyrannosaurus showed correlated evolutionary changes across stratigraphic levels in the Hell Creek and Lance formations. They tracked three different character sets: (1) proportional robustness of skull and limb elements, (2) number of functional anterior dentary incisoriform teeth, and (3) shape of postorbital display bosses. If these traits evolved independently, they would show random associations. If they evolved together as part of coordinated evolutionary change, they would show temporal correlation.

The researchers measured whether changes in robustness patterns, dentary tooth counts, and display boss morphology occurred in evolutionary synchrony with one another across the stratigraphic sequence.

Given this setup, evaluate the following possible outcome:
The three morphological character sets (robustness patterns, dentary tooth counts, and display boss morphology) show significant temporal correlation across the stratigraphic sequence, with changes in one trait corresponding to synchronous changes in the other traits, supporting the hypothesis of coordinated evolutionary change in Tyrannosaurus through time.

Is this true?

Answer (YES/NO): YES